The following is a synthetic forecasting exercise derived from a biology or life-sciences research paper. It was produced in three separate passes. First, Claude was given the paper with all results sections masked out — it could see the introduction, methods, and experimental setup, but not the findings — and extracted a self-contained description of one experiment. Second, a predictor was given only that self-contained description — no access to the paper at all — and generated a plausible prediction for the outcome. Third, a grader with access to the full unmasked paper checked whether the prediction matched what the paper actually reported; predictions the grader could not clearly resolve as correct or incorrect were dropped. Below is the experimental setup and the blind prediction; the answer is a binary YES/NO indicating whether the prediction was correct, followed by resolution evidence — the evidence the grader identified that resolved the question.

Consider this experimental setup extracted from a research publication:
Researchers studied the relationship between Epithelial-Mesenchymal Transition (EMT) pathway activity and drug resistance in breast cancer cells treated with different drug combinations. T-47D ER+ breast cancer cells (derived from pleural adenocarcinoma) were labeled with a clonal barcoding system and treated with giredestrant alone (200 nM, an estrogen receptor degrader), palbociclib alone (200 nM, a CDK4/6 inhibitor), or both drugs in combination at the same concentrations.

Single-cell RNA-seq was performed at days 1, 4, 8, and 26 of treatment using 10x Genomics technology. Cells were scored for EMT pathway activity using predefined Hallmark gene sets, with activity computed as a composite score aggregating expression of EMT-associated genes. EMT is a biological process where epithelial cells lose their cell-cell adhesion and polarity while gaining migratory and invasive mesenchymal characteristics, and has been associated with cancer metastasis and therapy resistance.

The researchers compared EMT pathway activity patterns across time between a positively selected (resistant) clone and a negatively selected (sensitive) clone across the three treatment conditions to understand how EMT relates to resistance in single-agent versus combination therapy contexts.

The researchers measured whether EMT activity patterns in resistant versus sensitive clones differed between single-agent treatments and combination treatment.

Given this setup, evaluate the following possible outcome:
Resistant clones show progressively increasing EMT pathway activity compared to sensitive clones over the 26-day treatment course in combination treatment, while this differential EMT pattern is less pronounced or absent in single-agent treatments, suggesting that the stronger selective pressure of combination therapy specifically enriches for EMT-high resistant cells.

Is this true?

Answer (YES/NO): NO